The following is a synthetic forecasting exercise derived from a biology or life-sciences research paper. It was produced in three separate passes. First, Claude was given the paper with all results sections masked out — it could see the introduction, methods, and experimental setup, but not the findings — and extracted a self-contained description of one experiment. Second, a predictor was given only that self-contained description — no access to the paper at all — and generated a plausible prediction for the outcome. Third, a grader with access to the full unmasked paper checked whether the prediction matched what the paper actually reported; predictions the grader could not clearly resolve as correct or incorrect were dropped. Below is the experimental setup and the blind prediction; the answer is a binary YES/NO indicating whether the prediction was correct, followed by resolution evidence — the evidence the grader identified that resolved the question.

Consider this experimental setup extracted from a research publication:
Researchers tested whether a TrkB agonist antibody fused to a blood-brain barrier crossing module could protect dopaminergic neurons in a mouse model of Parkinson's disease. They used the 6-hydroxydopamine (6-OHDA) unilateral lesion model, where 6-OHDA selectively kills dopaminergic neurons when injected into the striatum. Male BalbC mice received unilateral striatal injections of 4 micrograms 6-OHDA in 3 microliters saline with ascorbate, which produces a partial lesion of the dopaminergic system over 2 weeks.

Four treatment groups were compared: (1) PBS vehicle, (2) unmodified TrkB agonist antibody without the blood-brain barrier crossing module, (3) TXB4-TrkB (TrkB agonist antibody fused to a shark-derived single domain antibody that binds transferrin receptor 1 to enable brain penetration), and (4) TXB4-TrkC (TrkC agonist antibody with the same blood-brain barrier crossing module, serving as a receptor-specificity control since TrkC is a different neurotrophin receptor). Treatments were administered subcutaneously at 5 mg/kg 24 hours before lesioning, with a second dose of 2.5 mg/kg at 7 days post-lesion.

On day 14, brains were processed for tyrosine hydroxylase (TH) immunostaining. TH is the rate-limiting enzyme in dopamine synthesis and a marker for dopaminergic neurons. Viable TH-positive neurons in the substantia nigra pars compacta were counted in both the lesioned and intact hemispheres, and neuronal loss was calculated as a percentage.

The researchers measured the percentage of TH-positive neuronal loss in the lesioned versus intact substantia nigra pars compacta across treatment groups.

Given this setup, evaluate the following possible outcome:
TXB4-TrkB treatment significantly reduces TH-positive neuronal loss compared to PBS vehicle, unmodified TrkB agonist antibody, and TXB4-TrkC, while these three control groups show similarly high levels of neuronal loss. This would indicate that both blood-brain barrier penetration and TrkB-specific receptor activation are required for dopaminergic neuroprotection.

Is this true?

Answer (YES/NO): NO